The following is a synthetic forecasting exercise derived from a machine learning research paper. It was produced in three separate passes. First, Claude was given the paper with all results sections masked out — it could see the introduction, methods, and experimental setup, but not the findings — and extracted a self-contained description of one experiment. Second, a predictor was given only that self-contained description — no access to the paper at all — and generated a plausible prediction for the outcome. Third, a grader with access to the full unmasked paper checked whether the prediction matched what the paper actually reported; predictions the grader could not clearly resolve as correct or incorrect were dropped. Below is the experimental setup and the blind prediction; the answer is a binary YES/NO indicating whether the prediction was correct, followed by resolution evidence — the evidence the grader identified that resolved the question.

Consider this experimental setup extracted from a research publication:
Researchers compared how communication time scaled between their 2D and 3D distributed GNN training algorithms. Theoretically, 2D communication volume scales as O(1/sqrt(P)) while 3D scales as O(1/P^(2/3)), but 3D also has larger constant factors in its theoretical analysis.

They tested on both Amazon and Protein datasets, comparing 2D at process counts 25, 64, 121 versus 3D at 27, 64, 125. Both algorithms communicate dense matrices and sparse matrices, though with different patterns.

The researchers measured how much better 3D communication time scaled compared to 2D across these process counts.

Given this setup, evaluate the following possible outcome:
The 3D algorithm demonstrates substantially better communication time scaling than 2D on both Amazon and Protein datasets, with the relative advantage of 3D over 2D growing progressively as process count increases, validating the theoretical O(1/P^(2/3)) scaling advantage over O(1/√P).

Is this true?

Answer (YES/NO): NO